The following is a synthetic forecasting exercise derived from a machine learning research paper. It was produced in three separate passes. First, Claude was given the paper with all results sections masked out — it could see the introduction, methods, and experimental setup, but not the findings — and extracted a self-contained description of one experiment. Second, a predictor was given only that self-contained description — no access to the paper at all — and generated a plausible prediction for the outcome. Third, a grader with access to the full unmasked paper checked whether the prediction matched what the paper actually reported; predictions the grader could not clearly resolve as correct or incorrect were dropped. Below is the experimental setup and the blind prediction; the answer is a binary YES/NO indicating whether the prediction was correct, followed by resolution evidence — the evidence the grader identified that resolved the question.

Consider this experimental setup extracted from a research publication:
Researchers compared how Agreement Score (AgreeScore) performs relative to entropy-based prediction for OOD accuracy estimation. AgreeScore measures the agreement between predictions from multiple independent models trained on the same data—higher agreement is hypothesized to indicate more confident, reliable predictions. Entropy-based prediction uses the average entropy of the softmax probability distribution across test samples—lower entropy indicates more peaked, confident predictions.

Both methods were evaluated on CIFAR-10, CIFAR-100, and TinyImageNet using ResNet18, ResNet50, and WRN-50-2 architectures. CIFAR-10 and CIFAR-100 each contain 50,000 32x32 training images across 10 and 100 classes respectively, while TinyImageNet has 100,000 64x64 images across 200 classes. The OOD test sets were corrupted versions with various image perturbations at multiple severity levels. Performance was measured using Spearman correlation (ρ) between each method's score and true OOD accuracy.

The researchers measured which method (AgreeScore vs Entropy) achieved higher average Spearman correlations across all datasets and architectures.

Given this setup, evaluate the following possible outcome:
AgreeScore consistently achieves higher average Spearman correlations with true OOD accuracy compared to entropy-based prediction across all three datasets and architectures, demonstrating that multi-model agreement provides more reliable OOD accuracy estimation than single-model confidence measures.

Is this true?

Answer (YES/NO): NO